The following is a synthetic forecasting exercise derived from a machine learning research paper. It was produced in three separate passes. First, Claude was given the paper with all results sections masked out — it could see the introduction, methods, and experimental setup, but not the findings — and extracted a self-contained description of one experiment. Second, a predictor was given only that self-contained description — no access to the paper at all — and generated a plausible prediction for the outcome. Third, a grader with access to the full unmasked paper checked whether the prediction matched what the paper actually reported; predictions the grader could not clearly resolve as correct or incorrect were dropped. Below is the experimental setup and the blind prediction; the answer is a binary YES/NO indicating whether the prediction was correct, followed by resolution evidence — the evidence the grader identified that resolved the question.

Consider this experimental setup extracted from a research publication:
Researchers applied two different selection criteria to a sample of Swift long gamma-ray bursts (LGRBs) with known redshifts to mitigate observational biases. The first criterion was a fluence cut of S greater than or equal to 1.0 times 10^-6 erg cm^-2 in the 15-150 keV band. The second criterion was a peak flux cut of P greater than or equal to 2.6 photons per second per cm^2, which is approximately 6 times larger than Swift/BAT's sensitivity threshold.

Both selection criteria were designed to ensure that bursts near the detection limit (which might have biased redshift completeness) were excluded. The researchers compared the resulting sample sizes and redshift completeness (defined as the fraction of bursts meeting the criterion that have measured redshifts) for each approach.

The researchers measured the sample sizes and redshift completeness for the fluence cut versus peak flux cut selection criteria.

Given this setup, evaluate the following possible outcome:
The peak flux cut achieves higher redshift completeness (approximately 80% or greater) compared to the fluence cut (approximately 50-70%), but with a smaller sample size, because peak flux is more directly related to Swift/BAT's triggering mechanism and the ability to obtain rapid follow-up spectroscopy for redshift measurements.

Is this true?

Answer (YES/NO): NO